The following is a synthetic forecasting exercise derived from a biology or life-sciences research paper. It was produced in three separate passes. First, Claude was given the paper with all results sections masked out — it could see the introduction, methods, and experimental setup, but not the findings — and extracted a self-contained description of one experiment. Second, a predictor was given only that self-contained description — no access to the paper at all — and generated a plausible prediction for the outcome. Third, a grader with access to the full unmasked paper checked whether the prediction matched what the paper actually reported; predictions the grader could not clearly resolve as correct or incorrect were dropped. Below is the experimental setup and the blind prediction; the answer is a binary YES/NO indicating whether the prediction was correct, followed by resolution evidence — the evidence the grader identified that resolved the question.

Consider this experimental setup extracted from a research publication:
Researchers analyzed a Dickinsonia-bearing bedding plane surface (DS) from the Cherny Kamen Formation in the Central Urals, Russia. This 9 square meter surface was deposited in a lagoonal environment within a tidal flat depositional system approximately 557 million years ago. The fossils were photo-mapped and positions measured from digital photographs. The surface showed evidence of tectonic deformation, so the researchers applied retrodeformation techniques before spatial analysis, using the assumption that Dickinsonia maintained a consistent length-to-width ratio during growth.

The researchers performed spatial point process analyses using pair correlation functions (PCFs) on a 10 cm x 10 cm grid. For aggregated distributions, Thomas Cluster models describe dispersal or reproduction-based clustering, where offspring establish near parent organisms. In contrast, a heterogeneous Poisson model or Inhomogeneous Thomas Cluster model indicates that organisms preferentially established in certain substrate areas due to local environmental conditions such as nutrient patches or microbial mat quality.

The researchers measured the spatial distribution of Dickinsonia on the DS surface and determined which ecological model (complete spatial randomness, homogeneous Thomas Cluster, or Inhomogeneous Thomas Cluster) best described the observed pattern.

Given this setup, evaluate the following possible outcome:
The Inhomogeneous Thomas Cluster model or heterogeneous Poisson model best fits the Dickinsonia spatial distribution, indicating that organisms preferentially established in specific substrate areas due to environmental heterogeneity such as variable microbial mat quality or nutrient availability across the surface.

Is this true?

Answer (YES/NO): NO